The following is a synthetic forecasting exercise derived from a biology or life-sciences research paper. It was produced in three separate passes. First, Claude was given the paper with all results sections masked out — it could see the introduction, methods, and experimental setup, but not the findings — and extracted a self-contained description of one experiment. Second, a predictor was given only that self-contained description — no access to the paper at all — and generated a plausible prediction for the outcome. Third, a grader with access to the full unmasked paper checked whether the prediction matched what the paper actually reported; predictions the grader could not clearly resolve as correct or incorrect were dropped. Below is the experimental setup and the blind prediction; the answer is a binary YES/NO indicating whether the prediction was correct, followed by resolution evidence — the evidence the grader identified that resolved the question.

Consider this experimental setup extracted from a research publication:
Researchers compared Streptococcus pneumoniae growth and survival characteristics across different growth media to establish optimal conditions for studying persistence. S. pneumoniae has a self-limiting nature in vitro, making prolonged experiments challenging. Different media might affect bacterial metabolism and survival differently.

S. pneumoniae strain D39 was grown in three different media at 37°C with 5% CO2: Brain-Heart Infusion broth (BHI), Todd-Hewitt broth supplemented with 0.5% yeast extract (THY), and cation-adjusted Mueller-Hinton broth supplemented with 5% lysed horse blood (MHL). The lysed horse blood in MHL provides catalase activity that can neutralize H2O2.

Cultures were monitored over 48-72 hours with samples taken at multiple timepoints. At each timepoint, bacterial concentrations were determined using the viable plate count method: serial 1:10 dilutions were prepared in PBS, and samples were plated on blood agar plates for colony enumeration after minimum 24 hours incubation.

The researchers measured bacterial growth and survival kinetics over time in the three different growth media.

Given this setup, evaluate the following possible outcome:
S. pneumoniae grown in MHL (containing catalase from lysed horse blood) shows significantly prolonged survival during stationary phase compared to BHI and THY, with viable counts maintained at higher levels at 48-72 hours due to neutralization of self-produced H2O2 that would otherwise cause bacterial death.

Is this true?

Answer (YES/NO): NO